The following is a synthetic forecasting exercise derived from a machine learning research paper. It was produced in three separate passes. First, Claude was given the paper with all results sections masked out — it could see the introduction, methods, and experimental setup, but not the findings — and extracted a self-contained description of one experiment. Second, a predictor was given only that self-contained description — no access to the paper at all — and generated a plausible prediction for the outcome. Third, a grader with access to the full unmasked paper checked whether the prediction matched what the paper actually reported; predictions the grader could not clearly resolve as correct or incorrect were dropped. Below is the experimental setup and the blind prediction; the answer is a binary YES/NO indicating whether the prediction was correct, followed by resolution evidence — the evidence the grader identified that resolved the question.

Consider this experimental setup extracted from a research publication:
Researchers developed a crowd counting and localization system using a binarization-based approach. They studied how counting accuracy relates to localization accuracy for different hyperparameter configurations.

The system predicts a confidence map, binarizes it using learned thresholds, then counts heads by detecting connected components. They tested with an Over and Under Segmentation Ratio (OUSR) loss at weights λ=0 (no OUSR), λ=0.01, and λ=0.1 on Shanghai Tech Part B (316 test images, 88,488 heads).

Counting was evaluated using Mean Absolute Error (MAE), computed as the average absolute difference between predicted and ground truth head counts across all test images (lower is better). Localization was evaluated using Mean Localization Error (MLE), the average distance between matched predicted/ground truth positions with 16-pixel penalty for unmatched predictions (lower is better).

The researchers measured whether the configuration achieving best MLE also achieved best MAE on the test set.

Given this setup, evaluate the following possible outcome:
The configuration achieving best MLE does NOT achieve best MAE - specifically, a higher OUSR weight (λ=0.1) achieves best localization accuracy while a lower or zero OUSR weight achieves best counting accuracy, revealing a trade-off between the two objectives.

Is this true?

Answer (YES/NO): NO